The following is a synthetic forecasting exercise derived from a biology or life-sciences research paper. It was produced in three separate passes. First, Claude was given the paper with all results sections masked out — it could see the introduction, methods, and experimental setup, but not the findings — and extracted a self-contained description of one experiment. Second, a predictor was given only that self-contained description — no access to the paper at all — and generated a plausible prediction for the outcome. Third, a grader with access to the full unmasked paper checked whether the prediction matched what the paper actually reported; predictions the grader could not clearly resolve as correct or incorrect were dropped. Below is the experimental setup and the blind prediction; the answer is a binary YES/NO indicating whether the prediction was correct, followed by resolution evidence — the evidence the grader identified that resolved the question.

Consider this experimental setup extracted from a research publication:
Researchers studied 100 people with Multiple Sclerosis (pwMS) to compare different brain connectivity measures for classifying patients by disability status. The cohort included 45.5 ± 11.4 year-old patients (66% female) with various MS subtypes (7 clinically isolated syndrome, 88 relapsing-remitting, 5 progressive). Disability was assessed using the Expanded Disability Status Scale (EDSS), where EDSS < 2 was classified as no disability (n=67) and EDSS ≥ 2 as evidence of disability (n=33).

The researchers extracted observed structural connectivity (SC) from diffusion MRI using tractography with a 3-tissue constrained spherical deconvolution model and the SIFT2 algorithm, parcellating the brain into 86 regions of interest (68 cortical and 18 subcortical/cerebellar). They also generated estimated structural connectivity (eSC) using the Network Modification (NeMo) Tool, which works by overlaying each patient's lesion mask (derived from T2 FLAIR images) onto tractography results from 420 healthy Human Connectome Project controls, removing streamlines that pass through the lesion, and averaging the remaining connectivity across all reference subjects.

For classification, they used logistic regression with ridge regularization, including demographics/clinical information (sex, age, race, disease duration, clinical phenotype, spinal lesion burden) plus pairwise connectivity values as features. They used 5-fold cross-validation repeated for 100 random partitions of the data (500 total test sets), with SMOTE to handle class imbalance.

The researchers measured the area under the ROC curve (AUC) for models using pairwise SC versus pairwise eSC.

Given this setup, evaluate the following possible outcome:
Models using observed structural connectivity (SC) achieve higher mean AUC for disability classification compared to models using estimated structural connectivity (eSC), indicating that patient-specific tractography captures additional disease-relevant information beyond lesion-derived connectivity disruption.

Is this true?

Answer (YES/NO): NO